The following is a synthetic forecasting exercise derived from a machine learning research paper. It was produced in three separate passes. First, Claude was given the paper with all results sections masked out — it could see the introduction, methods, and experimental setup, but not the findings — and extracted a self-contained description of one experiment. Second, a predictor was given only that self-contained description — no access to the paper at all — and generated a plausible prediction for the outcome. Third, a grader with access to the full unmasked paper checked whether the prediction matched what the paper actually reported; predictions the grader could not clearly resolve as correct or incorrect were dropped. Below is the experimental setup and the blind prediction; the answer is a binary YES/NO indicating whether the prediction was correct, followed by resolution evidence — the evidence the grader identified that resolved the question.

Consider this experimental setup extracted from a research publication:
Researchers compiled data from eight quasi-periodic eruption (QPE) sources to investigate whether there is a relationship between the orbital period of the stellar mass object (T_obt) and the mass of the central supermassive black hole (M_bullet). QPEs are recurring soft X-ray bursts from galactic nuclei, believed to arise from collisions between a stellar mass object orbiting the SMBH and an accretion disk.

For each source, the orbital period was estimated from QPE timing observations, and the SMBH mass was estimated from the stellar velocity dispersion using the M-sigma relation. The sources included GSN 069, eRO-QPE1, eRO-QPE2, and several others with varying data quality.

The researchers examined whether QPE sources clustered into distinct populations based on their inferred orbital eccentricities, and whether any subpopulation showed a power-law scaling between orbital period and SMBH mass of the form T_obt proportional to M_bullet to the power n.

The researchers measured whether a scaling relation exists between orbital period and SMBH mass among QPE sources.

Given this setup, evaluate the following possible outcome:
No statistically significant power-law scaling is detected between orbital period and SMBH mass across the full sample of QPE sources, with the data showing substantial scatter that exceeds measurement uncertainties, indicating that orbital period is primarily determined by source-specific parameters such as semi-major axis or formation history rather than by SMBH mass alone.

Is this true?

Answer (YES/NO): NO